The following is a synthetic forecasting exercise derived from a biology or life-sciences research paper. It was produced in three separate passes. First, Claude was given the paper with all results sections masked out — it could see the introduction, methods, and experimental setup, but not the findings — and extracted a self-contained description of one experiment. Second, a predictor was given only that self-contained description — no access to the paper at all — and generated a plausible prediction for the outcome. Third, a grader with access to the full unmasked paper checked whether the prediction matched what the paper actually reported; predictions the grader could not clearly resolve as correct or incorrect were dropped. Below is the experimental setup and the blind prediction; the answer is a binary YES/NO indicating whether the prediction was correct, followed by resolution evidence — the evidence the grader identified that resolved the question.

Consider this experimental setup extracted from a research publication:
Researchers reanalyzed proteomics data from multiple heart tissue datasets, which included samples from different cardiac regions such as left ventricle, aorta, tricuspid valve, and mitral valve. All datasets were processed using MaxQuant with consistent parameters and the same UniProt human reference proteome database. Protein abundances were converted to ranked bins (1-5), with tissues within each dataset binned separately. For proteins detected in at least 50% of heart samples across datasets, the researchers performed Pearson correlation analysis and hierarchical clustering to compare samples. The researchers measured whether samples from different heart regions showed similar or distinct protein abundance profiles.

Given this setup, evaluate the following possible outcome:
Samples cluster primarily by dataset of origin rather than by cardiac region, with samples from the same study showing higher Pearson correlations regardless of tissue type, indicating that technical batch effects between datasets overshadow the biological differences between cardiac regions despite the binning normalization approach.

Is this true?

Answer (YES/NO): NO